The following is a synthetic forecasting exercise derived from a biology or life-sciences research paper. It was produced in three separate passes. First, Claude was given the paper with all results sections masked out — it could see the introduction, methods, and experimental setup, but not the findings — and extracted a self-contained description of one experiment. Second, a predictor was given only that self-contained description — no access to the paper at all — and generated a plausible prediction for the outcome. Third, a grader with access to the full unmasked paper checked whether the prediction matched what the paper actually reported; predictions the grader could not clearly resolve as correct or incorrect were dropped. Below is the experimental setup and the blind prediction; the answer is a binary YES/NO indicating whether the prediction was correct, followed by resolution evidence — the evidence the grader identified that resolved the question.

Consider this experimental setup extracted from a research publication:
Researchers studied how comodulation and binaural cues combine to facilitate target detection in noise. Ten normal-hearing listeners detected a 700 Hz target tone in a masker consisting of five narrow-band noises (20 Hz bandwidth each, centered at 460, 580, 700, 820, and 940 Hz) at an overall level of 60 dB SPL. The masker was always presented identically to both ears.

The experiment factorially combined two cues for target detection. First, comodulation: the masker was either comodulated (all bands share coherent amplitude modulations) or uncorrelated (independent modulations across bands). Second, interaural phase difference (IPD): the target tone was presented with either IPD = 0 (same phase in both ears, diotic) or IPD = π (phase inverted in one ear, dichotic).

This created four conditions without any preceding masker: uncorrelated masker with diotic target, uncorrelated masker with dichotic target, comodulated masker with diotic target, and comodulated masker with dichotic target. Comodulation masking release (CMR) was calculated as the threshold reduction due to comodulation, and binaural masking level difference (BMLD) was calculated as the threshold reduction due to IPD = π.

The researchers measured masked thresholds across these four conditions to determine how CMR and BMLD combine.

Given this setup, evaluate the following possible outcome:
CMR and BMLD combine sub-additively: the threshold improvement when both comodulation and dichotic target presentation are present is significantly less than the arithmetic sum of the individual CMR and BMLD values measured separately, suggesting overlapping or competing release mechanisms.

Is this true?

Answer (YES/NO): YES